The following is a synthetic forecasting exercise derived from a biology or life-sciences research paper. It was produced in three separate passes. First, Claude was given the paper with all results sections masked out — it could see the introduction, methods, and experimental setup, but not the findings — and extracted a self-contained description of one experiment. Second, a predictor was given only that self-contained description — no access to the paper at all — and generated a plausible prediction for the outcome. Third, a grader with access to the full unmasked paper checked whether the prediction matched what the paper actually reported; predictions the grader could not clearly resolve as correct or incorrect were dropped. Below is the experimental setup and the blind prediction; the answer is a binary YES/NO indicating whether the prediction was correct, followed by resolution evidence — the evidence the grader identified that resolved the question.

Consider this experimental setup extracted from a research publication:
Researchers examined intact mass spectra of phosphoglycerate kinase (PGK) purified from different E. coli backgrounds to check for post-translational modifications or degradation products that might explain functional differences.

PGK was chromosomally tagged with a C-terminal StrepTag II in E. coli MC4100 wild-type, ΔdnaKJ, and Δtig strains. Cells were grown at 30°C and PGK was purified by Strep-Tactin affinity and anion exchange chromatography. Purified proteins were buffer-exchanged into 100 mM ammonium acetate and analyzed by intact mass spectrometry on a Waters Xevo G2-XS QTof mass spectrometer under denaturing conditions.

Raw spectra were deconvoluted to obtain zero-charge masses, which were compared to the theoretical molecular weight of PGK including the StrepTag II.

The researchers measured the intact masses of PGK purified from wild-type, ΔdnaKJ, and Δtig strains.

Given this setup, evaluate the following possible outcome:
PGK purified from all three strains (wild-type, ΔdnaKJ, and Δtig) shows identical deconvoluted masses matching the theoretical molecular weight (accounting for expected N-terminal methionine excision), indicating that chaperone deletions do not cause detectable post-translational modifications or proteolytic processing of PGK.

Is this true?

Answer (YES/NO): YES